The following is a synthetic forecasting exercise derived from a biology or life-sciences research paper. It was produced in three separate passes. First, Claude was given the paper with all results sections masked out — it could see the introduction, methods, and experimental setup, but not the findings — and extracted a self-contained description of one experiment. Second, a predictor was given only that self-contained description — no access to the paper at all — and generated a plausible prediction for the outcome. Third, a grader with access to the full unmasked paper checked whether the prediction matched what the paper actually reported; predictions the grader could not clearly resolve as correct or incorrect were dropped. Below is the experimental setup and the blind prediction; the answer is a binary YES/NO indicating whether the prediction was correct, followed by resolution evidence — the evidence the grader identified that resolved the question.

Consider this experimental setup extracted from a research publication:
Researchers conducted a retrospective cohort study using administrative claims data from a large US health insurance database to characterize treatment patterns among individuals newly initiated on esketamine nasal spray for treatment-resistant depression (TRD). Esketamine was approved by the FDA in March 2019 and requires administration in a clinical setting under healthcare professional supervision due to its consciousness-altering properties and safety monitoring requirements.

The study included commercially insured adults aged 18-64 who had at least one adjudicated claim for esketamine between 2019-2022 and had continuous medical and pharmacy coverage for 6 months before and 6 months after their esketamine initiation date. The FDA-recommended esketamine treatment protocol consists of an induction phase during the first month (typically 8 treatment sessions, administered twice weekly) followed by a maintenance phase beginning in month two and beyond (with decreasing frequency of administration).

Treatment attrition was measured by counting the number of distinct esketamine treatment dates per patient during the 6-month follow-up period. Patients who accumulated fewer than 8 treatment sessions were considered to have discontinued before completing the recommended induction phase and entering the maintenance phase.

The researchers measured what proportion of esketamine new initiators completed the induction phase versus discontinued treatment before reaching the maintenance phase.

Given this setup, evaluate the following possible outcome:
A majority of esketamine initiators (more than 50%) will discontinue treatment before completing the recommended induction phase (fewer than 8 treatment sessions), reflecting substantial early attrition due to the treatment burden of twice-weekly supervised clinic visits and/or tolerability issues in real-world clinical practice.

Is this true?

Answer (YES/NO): NO